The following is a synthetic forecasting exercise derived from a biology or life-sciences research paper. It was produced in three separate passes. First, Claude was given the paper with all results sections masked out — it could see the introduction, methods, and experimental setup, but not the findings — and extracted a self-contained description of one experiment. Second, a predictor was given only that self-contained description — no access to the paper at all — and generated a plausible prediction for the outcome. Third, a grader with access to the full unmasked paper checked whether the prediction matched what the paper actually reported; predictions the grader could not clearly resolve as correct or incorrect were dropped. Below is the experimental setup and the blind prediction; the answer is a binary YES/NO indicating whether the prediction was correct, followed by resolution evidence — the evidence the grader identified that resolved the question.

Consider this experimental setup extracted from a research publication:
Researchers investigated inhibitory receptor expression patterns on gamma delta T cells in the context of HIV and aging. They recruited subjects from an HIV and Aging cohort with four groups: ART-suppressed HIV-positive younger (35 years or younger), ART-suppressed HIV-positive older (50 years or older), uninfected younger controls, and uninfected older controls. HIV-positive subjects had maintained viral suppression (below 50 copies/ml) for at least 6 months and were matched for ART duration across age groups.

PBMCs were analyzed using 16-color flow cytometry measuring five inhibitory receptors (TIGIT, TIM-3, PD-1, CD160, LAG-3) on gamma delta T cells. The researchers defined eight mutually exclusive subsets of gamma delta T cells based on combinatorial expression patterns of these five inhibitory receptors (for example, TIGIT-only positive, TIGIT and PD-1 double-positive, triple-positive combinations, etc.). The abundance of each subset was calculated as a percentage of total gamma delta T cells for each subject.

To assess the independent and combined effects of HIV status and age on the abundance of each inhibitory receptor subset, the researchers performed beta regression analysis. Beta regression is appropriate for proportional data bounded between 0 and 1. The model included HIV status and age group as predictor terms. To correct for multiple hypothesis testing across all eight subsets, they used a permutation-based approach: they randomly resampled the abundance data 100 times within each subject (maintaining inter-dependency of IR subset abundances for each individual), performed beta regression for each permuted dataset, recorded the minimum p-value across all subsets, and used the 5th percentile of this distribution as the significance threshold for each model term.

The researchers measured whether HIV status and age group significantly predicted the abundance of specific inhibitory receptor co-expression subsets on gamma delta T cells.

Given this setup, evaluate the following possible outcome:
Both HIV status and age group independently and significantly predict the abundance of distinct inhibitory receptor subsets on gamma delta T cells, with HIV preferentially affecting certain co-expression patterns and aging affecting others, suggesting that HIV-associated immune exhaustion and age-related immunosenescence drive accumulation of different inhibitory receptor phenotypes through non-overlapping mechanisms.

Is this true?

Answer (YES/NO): NO